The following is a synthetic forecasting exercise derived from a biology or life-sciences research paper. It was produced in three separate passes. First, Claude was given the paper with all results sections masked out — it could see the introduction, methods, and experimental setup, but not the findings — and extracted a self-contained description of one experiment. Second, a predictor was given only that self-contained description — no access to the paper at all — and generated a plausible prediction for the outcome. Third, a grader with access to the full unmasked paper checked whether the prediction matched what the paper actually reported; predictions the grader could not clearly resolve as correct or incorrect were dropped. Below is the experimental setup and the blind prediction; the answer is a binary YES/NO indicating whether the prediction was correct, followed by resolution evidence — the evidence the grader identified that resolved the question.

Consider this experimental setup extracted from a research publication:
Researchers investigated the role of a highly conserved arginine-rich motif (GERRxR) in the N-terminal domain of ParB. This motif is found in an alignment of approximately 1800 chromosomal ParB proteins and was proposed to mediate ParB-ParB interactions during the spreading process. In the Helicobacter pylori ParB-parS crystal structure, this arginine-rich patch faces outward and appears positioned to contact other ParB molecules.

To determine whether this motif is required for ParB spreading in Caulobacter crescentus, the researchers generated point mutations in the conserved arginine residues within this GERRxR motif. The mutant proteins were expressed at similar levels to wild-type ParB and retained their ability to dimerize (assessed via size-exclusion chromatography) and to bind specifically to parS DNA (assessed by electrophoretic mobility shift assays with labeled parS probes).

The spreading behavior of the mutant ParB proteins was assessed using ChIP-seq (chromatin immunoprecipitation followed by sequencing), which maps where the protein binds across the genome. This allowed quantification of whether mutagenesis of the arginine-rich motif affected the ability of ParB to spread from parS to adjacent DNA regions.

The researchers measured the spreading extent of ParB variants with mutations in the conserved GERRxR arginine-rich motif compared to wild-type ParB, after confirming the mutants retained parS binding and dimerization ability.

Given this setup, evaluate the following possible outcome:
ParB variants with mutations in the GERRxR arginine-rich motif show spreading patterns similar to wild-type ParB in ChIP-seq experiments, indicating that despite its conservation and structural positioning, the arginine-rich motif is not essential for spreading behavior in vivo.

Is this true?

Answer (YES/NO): NO